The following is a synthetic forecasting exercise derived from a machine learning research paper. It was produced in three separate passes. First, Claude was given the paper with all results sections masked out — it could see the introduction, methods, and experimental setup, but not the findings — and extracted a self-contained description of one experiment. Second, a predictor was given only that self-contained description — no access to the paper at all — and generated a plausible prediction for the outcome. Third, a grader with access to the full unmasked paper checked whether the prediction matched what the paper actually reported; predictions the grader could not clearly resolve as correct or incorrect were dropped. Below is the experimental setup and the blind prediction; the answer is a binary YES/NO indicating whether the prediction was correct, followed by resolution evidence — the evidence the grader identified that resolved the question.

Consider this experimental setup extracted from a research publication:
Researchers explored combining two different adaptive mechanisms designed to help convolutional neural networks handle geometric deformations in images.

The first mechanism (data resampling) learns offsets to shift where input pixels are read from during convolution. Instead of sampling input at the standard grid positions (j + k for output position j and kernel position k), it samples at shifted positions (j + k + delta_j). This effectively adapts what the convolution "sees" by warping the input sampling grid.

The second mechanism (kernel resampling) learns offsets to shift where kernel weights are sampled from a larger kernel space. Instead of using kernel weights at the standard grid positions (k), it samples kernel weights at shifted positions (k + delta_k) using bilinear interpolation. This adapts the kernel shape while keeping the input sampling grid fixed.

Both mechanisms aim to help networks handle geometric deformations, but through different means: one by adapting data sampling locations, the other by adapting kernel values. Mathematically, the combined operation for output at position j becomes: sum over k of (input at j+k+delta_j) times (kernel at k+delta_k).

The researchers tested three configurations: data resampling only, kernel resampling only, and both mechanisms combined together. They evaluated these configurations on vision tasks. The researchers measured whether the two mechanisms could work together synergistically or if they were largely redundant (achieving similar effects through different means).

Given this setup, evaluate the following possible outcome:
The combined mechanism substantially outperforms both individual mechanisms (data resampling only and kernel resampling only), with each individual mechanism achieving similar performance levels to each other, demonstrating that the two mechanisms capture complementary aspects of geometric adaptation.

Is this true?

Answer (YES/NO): NO